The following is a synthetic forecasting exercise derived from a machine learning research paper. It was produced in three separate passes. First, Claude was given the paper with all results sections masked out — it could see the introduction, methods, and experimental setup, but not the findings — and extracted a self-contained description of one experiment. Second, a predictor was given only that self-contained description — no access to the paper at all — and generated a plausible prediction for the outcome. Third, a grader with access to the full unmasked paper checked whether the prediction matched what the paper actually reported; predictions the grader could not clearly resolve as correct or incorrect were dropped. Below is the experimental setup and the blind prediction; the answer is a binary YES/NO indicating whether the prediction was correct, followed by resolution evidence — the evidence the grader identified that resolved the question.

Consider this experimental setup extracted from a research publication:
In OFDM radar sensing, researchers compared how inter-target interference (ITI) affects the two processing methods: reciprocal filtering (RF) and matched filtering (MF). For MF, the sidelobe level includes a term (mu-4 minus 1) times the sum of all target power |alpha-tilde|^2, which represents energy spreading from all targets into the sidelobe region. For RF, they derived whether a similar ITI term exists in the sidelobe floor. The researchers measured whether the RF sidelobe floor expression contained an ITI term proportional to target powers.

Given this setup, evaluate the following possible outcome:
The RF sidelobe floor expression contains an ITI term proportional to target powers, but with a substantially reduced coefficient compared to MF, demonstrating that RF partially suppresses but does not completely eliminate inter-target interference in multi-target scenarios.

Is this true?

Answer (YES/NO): NO